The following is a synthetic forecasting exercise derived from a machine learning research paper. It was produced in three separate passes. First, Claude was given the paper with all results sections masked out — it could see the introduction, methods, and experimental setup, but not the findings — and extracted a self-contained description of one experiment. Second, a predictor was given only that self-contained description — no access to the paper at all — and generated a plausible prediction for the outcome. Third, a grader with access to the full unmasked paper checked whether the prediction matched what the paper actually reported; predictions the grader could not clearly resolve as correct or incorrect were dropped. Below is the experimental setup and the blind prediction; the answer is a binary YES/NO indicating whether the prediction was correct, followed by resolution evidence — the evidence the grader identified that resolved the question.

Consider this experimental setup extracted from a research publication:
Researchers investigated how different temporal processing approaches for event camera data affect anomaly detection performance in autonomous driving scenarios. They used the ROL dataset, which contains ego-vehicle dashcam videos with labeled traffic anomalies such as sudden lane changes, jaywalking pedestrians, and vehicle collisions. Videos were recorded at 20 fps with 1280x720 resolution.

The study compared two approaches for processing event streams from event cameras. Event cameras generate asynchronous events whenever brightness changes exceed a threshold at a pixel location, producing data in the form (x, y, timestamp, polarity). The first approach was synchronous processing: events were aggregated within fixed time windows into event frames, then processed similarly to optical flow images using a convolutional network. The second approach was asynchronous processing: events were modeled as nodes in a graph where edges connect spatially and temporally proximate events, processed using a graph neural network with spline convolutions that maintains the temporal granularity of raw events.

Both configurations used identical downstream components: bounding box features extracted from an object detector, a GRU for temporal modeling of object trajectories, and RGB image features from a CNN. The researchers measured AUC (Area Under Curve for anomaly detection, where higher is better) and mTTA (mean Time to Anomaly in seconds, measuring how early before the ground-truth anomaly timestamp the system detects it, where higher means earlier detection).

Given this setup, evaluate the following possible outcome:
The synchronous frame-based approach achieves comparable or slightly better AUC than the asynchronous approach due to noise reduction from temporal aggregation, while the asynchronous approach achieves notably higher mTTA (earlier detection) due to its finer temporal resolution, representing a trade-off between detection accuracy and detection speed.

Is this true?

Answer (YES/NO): NO